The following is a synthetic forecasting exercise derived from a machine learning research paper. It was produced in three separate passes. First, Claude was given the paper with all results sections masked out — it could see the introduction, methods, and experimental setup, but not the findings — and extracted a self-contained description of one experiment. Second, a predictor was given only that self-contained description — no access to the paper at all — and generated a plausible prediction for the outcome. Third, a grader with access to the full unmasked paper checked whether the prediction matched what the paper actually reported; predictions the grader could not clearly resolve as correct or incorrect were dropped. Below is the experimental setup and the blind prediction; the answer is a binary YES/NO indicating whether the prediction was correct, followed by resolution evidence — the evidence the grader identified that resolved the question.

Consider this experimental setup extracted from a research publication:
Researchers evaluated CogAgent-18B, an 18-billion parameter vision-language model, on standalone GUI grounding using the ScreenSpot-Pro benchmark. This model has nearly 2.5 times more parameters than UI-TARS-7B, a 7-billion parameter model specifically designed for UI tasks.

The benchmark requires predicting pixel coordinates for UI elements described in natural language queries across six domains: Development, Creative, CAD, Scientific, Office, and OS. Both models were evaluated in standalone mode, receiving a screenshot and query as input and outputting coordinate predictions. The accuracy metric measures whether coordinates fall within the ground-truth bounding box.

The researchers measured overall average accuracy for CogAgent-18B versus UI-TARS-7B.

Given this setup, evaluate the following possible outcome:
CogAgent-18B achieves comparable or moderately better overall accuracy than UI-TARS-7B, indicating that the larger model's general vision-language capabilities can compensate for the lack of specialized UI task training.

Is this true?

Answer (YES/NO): NO